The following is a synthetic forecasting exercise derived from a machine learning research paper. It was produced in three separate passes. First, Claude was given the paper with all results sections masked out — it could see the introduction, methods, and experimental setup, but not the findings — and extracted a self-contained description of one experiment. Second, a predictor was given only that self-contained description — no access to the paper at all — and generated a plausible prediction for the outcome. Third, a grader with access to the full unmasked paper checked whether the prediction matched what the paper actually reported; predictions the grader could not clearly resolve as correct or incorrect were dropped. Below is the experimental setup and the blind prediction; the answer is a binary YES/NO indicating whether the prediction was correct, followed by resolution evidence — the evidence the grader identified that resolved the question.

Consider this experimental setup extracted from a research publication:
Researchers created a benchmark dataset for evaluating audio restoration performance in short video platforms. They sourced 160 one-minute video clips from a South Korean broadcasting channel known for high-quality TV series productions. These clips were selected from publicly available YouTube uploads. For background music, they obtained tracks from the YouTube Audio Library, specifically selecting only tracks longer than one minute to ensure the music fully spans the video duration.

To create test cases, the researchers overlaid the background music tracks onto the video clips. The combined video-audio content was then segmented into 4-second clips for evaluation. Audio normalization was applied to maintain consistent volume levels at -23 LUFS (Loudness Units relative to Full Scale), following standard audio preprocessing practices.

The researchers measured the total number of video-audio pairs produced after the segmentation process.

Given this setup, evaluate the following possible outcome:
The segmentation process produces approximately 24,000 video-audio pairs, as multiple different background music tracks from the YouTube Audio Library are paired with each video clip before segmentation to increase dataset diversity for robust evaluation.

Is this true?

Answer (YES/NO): NO